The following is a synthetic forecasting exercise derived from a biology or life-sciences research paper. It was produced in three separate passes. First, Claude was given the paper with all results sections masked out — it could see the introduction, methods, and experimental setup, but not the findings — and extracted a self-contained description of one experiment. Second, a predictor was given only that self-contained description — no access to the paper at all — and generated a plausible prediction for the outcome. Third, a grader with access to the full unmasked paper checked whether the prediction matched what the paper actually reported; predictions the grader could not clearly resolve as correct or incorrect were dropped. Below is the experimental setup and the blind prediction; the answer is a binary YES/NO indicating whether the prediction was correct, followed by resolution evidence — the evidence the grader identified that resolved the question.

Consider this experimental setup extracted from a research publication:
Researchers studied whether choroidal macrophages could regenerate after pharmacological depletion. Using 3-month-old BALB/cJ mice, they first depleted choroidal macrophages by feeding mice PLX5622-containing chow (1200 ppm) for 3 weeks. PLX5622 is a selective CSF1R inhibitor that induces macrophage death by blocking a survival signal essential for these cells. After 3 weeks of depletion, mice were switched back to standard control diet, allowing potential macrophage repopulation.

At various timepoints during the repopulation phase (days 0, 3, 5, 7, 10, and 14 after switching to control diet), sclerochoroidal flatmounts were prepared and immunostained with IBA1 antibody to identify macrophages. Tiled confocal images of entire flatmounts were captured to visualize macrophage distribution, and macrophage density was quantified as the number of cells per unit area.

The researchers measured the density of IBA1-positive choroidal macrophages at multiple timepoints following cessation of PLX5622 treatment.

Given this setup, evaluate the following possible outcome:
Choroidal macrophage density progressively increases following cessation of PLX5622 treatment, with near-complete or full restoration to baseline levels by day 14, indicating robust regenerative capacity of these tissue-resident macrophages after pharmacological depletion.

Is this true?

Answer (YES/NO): NO